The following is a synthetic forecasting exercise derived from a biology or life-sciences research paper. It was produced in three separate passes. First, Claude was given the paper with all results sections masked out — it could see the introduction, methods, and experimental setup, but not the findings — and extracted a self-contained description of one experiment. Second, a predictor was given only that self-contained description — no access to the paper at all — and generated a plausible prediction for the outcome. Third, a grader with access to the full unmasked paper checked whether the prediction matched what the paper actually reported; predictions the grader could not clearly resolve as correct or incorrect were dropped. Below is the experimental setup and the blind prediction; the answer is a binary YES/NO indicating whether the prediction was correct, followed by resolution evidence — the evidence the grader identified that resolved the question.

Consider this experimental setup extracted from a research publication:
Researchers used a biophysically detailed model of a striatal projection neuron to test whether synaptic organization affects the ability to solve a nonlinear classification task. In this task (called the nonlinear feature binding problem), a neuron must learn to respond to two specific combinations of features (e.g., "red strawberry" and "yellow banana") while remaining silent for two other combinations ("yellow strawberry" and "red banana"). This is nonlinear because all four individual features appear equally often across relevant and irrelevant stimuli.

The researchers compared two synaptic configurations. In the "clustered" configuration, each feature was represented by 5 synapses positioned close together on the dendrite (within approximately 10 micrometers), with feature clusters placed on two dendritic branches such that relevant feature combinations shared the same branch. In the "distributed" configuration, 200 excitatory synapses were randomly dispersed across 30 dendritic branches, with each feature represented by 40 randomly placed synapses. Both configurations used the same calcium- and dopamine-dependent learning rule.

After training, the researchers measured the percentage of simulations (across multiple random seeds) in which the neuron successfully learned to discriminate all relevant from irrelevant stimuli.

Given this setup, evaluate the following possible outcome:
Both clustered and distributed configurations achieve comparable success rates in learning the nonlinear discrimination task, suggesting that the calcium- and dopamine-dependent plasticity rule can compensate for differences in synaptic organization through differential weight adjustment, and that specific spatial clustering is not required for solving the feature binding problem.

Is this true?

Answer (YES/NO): NO